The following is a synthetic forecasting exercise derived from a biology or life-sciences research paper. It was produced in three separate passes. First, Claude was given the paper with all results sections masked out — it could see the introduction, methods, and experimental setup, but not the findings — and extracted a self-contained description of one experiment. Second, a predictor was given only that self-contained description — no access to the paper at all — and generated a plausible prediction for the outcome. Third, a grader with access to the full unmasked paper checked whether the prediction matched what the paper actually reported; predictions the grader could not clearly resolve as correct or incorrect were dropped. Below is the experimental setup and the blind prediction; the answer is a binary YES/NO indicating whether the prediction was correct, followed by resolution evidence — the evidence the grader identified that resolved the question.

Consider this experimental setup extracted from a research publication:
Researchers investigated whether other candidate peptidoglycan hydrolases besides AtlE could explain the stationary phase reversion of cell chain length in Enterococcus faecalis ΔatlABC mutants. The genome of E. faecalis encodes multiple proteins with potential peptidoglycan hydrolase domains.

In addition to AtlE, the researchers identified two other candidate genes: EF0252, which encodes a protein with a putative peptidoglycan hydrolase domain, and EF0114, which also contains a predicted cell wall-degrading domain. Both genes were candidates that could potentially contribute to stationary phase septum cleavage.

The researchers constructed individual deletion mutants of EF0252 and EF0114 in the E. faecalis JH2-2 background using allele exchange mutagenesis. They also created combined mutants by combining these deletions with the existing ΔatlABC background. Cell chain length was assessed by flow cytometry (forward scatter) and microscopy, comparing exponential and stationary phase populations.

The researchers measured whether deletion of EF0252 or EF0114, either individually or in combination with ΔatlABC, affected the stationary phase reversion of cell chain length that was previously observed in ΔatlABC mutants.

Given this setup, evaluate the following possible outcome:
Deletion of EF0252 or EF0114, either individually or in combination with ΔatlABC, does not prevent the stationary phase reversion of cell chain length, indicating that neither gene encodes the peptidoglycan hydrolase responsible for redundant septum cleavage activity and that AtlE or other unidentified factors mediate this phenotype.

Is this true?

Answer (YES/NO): YES